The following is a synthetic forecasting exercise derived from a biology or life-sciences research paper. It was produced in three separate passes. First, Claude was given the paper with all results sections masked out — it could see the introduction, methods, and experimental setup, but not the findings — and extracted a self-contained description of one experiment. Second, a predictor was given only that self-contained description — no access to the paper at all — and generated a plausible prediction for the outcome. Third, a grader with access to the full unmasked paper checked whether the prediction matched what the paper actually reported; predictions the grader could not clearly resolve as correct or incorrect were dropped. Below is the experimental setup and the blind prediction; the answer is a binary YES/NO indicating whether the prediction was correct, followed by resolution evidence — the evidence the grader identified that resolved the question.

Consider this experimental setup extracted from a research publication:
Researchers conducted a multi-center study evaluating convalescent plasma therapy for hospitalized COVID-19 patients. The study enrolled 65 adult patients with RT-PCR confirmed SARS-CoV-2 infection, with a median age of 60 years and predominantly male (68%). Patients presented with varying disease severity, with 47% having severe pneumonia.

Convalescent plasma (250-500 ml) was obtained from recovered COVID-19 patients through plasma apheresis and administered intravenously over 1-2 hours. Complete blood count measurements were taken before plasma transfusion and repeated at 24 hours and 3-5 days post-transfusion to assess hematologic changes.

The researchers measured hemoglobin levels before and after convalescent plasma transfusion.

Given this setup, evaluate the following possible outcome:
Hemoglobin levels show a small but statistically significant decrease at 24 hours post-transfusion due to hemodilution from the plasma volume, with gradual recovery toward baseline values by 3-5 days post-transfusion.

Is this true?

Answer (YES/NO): NO